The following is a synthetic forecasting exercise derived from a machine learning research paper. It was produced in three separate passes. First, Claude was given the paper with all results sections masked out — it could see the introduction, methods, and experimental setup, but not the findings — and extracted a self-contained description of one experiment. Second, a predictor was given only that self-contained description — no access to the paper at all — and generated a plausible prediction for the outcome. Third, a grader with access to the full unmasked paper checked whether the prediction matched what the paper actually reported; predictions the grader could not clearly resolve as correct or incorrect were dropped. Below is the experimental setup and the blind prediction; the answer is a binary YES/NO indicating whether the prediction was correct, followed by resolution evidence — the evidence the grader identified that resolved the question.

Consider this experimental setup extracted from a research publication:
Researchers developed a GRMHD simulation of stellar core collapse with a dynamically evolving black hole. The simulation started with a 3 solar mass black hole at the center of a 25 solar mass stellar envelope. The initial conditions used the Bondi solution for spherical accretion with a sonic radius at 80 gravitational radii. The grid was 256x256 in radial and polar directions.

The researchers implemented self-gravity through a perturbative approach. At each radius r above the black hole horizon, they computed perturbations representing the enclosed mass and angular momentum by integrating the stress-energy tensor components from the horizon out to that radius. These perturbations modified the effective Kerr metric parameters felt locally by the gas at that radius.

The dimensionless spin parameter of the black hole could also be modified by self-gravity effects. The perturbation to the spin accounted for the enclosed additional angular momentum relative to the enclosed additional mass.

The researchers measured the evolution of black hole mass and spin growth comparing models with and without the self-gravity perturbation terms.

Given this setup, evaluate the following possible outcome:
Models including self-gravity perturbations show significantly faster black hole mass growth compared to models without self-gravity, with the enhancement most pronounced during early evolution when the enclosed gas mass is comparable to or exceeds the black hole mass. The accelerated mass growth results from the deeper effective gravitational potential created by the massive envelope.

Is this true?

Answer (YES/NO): YES